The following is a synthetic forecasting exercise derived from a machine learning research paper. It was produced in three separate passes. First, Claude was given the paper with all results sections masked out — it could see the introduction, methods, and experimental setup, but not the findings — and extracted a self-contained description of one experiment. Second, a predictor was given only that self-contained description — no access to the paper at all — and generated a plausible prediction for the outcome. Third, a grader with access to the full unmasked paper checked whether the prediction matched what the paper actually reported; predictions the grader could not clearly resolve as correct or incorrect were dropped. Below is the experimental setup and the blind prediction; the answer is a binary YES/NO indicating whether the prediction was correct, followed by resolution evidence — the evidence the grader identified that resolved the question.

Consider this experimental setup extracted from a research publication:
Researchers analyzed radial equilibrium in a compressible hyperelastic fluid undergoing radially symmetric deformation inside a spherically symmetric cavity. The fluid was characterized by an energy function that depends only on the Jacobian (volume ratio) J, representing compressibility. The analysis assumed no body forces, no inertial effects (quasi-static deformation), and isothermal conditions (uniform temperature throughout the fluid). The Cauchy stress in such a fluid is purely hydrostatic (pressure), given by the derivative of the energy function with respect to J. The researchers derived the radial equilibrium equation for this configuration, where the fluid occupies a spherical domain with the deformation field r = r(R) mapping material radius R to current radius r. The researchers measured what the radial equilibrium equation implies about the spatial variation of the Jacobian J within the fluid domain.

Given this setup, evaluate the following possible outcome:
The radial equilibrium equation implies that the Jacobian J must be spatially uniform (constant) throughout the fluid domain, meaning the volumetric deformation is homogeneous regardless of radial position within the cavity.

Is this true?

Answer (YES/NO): YES